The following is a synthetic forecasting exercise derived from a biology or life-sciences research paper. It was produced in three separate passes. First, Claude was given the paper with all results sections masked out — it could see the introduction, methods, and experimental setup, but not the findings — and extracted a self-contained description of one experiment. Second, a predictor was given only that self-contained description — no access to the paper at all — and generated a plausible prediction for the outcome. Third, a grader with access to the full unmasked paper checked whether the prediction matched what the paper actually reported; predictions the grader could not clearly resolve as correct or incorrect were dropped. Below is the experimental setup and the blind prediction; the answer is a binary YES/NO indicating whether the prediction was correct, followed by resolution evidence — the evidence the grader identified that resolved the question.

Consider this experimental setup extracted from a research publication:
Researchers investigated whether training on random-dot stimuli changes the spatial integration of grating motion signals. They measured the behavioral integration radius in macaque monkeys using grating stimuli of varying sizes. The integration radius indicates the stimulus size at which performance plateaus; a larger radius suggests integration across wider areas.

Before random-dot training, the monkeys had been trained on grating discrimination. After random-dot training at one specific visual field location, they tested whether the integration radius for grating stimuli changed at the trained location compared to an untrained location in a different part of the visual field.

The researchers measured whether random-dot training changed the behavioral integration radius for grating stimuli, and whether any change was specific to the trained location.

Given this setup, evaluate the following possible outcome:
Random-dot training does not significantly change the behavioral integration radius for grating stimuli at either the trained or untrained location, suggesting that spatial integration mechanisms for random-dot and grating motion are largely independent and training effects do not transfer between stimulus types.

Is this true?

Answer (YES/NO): NO